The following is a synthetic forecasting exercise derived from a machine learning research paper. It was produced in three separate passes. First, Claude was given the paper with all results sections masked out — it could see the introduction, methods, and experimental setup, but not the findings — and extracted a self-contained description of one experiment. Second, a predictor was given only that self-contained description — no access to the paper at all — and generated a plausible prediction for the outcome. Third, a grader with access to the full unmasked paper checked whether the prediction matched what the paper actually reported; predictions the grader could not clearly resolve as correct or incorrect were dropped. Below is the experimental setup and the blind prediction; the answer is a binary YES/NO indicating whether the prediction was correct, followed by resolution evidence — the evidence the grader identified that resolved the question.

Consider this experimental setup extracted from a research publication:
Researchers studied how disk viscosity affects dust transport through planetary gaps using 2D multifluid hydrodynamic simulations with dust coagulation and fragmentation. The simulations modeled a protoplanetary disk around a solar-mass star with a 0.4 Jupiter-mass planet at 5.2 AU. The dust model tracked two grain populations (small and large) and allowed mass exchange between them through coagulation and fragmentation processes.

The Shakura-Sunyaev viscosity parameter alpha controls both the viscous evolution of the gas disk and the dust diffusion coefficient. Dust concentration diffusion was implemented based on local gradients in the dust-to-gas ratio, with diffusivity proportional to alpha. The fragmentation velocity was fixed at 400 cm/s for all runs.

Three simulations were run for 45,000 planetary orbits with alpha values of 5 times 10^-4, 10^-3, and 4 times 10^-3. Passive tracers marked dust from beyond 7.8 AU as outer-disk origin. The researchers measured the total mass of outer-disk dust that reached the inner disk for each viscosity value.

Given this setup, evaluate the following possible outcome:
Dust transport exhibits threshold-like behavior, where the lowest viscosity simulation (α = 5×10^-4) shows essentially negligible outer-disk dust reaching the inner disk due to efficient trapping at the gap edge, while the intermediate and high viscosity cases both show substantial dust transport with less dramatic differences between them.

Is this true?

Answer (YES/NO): NO